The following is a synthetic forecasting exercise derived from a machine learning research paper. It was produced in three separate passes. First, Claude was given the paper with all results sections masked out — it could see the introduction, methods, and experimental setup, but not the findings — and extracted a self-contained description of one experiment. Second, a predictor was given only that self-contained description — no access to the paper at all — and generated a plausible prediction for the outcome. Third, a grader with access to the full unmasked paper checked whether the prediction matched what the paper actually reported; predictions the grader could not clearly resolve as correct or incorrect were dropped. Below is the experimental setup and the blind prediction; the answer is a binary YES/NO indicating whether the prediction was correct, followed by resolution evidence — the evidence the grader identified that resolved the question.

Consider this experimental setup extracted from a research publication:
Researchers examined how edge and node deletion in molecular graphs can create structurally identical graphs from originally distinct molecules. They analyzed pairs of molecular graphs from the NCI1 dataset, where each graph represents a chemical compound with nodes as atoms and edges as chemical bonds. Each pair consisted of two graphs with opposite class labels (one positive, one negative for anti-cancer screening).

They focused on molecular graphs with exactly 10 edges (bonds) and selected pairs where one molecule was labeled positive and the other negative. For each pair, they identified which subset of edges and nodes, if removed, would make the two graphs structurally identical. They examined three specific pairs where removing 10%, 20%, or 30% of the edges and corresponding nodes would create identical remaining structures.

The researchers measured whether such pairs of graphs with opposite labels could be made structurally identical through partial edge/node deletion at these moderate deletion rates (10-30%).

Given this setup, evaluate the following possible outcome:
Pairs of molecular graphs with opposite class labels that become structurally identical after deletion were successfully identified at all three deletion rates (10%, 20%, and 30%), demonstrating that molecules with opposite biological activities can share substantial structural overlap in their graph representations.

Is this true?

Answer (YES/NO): YES